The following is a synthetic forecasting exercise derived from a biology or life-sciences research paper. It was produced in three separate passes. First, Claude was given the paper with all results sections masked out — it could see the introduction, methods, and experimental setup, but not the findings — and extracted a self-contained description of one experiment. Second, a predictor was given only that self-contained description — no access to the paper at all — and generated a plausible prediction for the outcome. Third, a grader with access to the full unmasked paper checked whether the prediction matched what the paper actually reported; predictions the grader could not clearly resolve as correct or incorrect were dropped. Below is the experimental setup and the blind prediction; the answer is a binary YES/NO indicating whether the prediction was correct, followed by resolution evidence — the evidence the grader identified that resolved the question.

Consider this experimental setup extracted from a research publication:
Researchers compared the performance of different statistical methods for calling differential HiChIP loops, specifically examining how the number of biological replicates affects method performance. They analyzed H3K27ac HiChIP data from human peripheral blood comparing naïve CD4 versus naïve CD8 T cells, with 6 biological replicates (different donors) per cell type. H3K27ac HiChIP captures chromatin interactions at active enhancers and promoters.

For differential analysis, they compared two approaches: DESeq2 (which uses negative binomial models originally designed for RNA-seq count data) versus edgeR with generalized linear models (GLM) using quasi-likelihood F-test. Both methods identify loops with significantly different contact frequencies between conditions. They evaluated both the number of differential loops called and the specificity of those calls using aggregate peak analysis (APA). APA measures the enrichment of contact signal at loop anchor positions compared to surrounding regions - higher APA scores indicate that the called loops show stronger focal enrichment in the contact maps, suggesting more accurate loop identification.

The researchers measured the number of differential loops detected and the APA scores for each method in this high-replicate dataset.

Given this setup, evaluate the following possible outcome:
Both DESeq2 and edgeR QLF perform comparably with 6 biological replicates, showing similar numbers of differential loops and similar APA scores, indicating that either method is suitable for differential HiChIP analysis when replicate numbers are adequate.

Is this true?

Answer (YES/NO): NO